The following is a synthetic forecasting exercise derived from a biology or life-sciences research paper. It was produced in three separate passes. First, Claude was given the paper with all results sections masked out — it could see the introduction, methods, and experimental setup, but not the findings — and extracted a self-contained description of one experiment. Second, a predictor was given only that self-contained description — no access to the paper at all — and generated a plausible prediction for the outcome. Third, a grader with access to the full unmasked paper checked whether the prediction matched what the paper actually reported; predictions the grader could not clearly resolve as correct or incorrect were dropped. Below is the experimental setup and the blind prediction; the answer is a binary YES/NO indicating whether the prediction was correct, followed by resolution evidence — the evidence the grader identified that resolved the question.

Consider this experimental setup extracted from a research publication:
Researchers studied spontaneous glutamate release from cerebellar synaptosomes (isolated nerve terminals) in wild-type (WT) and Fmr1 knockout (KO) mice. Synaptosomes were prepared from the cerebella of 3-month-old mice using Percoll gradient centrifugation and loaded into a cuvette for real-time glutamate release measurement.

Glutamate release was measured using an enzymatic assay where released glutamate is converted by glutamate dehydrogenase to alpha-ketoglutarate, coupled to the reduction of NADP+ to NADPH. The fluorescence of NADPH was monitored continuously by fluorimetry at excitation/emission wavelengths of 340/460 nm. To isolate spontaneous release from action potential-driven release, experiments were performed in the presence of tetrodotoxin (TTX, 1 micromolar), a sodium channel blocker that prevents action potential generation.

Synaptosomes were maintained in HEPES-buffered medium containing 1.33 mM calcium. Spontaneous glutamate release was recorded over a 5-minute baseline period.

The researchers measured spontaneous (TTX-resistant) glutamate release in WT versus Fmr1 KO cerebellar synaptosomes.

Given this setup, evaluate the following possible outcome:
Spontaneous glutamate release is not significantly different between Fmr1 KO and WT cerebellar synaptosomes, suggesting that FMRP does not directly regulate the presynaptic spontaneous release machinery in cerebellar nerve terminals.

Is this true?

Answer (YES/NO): NO